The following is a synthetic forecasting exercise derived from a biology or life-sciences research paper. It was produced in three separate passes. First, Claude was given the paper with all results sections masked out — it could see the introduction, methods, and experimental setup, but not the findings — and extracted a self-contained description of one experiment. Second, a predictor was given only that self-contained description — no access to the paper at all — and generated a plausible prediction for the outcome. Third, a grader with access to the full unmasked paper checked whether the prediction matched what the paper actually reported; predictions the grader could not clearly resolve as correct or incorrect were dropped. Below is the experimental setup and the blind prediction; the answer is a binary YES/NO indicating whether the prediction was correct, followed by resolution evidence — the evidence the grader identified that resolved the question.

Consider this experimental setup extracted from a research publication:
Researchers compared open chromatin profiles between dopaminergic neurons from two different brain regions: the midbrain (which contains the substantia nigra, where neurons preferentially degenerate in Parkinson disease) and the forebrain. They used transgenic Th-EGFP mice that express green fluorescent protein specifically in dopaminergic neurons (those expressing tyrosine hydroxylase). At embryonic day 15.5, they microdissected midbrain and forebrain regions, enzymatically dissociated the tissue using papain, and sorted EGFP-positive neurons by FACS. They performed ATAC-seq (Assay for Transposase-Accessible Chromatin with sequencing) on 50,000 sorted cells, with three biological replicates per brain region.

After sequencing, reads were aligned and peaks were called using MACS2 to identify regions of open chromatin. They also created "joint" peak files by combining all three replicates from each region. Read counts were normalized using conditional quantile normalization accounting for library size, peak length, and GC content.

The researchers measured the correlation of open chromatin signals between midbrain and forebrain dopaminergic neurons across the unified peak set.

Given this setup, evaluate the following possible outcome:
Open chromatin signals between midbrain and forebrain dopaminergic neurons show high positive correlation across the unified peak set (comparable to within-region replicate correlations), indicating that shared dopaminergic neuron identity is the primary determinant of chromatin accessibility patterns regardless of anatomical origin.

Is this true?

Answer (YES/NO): NO